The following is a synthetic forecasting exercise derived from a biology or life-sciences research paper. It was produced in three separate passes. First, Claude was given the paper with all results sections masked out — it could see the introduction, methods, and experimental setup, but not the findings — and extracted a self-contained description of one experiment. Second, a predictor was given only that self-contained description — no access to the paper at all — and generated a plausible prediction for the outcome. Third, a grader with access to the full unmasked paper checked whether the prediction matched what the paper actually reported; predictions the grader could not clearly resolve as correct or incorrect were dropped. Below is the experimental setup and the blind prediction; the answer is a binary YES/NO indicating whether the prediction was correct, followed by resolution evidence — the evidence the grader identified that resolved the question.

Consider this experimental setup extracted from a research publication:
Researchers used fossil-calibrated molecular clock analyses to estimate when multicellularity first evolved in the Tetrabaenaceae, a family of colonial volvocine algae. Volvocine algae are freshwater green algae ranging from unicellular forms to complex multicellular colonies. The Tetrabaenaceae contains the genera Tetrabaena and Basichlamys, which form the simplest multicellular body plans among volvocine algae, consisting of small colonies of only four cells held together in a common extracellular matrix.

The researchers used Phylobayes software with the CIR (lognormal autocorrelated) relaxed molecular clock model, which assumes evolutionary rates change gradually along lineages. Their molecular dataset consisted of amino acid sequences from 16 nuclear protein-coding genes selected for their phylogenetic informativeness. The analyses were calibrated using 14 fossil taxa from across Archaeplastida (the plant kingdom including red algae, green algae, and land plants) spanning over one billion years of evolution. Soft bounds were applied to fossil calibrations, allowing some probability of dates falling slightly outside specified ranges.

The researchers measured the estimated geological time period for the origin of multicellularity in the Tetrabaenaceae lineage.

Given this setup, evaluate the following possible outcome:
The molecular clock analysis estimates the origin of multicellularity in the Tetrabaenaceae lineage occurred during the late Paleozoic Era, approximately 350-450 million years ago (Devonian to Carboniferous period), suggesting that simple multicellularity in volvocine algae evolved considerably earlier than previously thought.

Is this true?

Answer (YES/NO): NO